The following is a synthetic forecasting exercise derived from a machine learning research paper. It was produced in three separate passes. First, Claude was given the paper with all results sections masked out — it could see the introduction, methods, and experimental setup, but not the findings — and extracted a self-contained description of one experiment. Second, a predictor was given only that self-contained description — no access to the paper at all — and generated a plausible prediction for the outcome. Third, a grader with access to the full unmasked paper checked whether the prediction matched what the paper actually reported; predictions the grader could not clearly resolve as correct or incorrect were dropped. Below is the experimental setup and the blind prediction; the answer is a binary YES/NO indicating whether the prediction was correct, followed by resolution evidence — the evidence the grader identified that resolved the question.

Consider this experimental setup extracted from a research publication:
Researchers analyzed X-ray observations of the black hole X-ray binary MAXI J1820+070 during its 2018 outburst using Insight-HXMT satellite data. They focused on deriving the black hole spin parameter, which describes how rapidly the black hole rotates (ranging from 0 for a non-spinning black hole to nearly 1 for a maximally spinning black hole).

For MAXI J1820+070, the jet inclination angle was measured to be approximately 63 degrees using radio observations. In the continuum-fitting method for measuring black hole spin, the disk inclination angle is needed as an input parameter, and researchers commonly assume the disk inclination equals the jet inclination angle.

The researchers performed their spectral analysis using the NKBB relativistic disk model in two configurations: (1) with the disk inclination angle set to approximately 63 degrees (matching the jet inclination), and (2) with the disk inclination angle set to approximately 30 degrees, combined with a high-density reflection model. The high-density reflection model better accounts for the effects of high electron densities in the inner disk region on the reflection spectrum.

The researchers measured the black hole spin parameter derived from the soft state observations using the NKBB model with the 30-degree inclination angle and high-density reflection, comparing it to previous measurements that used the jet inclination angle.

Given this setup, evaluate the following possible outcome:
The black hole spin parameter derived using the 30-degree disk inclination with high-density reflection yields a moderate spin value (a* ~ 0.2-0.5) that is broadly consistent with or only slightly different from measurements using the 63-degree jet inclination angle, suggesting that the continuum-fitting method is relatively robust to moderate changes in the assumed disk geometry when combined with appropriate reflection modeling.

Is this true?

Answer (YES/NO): NO